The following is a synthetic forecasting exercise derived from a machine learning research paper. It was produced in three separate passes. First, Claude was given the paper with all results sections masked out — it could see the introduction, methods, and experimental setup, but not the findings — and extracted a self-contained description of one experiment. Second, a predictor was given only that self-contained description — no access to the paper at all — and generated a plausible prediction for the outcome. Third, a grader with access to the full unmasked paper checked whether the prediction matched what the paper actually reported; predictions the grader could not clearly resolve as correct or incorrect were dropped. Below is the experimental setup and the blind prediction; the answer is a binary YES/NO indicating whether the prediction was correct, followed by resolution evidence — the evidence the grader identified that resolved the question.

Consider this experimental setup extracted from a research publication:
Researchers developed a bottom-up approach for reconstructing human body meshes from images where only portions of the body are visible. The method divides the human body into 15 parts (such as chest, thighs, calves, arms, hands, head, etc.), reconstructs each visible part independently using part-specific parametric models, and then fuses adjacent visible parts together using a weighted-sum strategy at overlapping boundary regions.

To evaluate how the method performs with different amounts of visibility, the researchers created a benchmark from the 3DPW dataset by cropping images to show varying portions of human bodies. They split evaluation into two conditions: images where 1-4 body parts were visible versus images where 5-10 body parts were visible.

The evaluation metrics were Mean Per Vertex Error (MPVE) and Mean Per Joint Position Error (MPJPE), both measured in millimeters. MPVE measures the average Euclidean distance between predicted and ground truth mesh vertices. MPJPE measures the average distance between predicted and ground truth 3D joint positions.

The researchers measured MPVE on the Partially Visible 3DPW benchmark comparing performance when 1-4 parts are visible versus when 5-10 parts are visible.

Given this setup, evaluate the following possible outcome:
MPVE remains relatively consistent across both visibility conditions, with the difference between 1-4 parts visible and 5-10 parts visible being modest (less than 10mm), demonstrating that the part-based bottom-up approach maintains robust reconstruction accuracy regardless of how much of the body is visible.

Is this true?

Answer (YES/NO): YES